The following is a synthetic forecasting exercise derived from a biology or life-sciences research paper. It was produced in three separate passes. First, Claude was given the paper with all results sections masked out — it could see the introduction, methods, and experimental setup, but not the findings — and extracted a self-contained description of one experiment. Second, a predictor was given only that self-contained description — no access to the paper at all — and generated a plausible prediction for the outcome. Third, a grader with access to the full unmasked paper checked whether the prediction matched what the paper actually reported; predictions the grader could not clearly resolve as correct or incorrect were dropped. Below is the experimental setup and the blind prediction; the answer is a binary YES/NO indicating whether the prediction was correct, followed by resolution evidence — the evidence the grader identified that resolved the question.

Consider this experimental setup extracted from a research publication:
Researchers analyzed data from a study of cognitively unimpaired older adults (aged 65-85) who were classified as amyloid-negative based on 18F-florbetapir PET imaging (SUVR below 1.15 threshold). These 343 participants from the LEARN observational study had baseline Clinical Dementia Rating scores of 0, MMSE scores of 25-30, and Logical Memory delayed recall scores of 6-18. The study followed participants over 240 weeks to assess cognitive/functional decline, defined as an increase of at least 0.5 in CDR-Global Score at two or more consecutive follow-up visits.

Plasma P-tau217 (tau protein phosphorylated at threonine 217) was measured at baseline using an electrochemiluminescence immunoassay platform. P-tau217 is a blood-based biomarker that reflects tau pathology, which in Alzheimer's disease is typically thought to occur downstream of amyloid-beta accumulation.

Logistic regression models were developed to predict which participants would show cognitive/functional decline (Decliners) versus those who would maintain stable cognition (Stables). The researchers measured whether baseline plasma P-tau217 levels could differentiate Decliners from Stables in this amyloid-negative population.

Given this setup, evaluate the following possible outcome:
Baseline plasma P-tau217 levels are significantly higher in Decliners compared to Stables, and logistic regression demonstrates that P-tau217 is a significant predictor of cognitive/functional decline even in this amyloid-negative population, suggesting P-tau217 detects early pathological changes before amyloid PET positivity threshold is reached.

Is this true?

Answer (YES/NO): YES